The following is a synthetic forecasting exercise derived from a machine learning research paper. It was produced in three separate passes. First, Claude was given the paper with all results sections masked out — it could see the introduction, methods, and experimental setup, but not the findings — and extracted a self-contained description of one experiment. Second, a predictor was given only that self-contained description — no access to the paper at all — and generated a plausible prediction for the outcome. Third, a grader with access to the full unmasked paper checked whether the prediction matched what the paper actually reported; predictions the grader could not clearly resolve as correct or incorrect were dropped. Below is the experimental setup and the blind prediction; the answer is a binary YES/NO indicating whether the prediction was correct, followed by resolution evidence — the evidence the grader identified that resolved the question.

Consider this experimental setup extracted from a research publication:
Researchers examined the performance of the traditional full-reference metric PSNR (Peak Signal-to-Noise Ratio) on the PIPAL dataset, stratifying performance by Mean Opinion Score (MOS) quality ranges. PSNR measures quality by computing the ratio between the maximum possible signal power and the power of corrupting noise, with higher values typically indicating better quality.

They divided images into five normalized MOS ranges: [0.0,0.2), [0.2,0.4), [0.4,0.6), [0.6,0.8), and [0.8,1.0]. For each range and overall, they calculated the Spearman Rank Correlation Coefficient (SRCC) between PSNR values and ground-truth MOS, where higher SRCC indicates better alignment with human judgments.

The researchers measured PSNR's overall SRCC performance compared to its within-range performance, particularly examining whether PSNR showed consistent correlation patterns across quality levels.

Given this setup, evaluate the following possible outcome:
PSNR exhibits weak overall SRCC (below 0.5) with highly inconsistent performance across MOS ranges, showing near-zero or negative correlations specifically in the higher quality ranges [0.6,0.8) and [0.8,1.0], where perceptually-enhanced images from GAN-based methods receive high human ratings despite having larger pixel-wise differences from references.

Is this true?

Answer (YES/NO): NO